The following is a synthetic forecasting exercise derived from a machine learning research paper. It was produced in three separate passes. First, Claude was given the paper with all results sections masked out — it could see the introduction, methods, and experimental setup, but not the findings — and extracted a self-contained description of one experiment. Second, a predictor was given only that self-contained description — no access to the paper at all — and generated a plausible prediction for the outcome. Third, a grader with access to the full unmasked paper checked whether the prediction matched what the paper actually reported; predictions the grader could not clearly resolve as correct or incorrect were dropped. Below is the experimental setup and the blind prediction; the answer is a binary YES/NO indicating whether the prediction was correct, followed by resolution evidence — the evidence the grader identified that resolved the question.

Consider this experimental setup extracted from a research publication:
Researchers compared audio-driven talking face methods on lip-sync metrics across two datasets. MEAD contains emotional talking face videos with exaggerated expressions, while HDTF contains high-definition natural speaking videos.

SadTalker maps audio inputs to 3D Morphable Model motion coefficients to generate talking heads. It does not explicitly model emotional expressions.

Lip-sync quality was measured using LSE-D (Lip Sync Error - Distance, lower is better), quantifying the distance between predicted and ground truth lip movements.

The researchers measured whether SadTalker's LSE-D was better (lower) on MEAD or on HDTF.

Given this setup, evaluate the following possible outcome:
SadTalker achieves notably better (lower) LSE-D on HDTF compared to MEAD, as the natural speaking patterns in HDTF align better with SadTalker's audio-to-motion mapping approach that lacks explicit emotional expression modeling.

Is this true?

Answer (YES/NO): NO